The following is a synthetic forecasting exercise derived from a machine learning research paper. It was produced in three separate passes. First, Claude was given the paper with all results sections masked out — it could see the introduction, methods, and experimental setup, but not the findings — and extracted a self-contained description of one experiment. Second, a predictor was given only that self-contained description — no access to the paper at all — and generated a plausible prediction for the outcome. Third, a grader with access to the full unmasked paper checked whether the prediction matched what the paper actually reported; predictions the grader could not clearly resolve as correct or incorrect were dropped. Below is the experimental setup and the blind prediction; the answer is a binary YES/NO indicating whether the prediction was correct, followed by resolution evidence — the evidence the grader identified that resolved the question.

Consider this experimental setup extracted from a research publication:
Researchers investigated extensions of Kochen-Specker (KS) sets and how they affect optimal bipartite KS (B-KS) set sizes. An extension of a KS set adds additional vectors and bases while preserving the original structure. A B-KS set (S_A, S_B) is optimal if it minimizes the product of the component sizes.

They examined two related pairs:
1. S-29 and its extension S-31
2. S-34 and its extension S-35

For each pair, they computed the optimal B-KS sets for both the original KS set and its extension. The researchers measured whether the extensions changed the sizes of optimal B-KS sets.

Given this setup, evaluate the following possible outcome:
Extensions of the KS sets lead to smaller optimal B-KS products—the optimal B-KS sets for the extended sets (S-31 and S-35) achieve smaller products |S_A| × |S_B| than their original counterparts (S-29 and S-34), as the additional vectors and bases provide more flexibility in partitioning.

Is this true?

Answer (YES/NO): NO